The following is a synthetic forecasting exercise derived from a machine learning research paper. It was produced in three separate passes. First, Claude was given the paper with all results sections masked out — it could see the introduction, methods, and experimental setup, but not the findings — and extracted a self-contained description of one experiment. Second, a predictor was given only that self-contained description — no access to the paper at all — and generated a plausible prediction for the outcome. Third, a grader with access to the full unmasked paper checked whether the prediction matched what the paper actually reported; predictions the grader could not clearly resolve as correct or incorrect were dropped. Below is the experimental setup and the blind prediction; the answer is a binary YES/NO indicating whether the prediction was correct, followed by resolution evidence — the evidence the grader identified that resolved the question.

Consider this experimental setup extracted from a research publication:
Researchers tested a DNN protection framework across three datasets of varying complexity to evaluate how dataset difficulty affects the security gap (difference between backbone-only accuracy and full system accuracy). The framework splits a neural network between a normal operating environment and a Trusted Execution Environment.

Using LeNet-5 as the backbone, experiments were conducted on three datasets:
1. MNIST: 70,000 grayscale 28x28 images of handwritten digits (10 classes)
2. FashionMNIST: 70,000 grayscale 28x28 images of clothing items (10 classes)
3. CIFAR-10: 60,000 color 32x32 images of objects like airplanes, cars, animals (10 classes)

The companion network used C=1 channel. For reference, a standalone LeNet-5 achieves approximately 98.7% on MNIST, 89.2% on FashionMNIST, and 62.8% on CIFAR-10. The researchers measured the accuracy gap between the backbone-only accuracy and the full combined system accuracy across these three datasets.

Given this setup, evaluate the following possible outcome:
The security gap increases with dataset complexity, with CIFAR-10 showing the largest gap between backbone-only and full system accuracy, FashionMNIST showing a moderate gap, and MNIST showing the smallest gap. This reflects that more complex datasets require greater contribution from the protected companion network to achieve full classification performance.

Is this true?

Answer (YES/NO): NO